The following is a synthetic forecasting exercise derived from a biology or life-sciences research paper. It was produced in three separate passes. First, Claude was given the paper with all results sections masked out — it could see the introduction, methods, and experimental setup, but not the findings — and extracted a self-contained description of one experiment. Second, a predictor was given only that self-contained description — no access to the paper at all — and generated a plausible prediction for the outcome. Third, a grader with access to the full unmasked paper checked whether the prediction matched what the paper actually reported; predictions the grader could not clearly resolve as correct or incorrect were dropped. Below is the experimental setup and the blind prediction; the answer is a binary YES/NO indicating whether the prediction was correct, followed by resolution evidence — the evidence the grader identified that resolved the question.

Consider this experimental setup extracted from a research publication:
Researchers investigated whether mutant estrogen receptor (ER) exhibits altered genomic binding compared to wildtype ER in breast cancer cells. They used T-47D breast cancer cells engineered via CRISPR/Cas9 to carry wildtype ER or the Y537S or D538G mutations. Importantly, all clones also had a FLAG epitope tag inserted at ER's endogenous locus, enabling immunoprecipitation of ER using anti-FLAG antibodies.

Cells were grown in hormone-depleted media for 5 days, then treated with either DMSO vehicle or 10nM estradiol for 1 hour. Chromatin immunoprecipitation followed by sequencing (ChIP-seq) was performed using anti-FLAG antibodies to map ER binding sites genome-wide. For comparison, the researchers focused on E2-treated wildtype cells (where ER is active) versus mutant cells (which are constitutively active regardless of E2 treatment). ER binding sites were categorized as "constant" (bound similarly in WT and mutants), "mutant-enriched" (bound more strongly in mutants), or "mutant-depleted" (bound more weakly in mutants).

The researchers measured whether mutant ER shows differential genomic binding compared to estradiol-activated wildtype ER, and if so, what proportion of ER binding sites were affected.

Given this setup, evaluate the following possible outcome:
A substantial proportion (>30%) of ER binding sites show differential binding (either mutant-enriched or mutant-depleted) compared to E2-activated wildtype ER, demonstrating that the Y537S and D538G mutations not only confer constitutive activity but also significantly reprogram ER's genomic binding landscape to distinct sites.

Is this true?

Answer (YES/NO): NO